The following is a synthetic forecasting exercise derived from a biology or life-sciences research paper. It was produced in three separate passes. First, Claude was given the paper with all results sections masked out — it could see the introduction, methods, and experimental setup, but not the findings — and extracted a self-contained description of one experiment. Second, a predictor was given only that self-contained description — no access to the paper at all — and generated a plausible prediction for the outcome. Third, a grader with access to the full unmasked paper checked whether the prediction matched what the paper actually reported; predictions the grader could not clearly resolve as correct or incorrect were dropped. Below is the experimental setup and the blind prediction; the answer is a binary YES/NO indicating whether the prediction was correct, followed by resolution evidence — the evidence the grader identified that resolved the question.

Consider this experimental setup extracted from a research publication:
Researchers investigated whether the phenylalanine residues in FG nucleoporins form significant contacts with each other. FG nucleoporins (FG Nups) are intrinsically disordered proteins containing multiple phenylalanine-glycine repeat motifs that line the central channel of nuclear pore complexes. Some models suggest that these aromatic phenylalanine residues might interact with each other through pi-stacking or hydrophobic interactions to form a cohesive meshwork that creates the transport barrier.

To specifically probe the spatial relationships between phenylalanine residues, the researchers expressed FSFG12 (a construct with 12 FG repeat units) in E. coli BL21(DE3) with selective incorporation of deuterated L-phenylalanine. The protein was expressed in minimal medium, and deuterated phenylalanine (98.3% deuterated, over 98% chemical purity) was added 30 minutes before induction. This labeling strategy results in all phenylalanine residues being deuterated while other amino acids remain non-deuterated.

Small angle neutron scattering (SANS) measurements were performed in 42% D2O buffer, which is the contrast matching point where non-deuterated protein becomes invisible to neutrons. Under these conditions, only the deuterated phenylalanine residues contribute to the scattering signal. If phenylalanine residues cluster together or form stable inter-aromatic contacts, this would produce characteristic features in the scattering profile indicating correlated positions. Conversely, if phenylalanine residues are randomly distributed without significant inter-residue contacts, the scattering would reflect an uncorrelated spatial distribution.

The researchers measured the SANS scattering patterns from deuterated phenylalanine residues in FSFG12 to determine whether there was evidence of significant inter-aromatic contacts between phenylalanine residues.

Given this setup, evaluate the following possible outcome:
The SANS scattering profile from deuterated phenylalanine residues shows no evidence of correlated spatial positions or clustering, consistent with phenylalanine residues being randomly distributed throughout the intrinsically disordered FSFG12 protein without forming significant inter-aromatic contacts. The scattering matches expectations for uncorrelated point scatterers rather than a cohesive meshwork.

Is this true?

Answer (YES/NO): YES